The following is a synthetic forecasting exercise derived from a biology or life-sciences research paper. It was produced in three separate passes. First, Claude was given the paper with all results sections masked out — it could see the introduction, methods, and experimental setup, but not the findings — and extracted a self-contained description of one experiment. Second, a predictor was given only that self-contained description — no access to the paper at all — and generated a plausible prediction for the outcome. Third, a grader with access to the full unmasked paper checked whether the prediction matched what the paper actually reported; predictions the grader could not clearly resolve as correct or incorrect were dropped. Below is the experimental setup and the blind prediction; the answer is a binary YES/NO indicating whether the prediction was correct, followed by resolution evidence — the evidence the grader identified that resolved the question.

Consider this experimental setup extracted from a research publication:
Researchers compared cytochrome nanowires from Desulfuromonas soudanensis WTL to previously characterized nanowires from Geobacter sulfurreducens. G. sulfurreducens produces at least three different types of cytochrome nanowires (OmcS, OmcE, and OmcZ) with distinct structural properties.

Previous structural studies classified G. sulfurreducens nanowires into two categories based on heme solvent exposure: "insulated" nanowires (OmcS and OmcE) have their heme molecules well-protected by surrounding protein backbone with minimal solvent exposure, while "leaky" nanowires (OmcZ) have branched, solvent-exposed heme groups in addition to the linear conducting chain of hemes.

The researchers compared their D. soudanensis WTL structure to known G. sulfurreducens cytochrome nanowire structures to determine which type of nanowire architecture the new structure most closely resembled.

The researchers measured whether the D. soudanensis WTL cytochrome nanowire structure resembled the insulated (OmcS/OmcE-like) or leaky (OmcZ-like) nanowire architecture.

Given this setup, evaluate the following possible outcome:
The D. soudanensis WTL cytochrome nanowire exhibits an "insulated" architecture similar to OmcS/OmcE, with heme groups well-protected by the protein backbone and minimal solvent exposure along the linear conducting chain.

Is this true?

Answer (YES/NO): YES